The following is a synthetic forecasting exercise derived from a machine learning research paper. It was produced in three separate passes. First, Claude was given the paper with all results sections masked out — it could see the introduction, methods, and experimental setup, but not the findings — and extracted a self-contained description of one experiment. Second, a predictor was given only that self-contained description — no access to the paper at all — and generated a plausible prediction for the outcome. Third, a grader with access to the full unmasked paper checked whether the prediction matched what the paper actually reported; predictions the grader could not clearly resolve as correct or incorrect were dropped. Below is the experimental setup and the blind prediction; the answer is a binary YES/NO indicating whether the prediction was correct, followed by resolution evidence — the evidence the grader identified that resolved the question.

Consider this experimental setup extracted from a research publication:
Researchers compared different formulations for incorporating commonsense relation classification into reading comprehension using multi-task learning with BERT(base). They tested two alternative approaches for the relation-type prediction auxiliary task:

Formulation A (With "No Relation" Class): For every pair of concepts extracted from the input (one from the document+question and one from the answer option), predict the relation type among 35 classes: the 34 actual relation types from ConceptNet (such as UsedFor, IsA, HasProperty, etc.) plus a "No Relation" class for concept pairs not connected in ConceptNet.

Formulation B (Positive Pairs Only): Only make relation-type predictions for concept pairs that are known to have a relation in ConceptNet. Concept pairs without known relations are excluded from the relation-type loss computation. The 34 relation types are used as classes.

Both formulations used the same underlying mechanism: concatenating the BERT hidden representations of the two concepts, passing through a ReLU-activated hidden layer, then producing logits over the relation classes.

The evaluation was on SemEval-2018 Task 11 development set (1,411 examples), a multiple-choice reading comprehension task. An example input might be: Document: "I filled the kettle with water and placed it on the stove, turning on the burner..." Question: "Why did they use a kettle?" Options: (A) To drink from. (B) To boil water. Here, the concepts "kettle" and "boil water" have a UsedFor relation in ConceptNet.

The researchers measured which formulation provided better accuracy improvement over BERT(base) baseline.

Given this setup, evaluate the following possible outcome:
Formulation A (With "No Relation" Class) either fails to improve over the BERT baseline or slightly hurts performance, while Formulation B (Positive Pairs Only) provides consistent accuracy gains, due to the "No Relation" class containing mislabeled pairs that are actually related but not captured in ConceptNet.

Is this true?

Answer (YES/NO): NO